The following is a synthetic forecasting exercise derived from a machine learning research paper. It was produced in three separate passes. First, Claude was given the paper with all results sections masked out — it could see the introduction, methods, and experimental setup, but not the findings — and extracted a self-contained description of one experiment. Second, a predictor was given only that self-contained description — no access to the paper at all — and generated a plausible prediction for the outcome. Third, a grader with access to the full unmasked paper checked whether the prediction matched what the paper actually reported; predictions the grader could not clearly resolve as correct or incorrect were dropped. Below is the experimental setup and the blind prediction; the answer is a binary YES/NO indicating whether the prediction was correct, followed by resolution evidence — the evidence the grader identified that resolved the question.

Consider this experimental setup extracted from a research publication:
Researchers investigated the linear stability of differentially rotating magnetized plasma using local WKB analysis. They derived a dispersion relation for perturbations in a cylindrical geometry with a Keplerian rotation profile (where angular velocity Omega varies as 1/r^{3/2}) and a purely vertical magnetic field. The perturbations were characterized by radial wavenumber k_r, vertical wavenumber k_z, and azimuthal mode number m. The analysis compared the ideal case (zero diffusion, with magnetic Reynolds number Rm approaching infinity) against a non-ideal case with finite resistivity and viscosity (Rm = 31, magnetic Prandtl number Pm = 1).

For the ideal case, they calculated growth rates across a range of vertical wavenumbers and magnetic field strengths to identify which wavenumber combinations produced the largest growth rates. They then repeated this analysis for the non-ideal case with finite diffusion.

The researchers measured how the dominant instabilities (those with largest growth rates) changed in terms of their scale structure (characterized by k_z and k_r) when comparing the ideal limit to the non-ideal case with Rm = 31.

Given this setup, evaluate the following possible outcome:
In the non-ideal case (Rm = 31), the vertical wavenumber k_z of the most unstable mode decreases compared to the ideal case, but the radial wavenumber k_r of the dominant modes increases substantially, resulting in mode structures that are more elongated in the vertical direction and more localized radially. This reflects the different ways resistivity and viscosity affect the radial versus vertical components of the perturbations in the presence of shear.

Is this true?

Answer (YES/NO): NO